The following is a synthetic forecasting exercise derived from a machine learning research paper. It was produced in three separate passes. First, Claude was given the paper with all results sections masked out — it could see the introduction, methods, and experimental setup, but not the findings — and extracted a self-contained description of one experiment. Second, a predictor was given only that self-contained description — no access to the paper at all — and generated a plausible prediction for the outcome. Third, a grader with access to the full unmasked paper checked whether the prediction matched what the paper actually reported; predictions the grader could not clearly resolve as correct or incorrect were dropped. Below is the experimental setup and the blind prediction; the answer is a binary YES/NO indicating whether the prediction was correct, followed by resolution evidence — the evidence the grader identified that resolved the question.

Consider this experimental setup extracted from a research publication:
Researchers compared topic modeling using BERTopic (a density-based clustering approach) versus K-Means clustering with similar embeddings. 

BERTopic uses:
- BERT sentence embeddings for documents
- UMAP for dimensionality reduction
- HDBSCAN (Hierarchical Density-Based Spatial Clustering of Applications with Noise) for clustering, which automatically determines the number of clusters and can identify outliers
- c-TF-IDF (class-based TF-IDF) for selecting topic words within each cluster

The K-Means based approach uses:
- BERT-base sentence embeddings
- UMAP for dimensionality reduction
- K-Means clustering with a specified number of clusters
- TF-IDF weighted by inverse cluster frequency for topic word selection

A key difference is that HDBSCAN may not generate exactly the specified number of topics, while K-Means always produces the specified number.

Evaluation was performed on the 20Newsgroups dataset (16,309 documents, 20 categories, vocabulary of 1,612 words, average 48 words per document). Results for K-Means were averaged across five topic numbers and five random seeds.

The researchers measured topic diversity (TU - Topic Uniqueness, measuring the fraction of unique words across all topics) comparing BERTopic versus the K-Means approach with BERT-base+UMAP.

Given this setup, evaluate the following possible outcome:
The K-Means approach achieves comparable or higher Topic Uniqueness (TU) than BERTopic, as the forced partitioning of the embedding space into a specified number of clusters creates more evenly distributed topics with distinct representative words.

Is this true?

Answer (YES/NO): NO